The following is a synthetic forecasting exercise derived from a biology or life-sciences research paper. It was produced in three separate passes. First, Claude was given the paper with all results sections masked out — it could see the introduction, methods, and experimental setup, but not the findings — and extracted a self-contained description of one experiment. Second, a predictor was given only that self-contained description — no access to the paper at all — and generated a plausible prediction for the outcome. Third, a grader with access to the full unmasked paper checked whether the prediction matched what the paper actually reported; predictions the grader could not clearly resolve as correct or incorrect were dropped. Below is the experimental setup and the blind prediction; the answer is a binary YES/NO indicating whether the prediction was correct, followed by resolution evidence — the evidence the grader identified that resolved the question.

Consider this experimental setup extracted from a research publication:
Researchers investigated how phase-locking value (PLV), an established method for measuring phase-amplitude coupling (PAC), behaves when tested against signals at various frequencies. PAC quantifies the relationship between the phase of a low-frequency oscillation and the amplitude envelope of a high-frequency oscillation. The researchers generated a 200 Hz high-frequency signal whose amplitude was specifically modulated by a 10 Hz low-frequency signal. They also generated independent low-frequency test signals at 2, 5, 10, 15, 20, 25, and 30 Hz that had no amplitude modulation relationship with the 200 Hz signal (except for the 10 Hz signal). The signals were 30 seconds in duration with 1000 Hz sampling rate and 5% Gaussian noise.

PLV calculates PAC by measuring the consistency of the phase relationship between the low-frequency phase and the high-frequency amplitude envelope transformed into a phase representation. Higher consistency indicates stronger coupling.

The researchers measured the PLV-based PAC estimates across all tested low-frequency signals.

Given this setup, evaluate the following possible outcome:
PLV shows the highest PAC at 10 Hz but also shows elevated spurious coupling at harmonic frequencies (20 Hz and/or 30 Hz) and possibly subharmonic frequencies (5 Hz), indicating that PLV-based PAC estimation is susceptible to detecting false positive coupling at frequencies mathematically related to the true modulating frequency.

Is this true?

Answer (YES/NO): YES